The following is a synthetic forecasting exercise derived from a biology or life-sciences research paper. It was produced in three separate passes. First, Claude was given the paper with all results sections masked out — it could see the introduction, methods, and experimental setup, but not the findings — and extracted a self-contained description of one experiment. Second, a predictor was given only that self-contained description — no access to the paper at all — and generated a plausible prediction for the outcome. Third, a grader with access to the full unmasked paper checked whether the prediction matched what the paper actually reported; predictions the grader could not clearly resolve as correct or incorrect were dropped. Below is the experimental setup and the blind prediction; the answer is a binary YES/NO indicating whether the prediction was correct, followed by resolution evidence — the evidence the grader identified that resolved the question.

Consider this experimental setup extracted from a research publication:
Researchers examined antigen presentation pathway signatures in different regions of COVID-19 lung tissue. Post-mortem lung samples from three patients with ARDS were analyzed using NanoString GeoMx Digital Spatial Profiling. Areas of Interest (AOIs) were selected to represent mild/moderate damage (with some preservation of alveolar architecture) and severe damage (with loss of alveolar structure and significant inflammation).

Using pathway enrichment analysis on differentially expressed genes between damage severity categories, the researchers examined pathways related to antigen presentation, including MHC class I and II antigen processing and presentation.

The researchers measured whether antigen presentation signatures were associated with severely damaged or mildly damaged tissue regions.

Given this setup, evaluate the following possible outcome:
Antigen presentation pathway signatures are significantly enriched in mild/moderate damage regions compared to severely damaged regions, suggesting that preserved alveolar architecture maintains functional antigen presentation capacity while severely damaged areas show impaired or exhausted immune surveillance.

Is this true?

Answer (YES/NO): NO